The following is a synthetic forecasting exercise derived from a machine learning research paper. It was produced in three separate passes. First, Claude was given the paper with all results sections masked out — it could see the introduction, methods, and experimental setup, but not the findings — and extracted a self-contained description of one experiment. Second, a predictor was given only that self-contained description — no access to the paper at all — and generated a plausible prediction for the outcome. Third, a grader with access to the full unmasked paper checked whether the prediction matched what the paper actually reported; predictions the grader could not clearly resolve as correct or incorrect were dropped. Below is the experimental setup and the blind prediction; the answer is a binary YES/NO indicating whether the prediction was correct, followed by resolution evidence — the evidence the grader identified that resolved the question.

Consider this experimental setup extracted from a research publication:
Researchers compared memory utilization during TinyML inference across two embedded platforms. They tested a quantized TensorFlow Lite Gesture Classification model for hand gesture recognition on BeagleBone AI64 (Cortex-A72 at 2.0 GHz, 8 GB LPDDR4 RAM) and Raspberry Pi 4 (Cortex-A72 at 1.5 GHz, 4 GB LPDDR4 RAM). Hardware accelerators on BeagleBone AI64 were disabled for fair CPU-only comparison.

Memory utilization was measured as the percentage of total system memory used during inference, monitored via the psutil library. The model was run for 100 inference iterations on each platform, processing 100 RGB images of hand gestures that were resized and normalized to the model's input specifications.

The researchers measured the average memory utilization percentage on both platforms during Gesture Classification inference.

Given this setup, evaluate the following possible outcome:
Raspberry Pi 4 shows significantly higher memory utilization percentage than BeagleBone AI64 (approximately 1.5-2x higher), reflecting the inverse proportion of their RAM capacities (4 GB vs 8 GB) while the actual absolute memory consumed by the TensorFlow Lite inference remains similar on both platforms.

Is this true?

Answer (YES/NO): NO